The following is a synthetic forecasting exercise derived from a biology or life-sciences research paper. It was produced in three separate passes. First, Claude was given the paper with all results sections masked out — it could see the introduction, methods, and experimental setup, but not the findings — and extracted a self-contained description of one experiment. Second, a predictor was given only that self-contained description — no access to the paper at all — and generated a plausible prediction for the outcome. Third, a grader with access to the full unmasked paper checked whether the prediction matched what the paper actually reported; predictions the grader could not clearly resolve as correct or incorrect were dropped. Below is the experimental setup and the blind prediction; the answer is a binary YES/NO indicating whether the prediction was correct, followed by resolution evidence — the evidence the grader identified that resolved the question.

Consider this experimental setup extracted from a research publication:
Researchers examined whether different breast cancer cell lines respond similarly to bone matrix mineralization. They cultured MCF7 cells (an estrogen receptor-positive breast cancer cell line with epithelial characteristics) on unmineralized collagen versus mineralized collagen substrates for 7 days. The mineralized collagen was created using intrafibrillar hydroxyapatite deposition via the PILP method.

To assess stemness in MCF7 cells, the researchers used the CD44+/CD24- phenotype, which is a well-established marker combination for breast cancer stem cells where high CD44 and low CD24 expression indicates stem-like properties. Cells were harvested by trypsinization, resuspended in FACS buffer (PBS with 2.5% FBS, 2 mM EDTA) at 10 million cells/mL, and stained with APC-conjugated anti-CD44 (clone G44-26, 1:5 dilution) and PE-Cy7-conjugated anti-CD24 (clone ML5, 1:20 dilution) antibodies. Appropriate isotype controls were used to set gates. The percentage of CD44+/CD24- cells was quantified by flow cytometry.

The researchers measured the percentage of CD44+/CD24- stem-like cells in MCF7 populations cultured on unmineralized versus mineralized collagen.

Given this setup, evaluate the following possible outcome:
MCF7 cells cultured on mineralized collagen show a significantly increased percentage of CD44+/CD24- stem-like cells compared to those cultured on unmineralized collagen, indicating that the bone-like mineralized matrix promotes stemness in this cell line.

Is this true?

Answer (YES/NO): YES